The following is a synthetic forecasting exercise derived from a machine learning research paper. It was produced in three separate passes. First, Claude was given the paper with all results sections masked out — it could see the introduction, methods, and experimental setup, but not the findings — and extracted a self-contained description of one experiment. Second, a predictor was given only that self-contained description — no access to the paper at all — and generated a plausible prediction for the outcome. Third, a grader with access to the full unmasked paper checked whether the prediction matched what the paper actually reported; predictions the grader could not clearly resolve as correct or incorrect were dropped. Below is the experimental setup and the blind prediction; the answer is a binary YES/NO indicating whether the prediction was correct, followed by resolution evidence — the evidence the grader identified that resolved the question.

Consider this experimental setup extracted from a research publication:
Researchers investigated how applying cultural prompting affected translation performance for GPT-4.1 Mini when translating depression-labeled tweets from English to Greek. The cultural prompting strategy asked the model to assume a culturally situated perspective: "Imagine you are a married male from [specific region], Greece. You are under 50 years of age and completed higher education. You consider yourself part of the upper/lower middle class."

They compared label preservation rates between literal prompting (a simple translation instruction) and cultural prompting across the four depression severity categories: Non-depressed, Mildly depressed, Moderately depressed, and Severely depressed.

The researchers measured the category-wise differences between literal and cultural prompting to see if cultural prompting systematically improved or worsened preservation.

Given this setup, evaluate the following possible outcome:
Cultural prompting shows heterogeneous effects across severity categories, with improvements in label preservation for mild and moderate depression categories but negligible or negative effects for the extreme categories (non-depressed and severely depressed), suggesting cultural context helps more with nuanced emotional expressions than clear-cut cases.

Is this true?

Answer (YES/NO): NO